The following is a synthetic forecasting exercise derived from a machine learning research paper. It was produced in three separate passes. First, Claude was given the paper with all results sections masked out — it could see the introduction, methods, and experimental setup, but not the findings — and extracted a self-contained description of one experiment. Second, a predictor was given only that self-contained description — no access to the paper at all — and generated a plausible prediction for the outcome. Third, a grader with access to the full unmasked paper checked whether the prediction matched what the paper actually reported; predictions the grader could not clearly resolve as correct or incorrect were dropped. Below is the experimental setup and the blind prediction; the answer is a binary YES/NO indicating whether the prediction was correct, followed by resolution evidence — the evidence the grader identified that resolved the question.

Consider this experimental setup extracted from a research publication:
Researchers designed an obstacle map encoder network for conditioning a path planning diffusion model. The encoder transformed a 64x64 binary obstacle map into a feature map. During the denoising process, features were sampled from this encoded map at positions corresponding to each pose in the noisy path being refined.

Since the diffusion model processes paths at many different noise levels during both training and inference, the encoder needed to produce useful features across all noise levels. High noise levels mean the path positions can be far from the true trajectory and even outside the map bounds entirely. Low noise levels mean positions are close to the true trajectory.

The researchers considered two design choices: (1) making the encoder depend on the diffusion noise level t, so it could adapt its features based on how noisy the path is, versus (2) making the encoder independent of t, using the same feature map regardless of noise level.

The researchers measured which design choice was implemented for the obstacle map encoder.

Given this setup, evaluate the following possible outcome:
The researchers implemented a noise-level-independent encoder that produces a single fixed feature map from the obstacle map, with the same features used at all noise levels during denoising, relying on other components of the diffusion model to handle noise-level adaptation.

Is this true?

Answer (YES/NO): YES